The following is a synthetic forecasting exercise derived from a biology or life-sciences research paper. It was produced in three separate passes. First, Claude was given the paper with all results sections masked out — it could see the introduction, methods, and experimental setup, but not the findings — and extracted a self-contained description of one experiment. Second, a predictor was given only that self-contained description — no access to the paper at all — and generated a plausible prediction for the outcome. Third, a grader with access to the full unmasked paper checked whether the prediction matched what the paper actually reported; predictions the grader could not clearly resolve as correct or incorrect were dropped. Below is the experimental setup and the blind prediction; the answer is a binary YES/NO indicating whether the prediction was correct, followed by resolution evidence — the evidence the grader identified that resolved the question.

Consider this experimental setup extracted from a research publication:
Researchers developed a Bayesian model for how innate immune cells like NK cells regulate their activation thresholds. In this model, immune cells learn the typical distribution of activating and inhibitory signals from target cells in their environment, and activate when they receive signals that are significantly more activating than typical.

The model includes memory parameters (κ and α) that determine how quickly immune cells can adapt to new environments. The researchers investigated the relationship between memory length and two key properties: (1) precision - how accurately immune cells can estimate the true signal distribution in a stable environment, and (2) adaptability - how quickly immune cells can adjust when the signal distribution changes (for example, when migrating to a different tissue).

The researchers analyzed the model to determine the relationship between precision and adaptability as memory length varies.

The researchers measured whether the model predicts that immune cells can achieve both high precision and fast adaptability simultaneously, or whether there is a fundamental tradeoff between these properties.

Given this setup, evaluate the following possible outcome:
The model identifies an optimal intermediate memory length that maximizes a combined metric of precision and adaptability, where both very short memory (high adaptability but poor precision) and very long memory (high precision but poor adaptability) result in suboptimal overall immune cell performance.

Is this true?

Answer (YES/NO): NO